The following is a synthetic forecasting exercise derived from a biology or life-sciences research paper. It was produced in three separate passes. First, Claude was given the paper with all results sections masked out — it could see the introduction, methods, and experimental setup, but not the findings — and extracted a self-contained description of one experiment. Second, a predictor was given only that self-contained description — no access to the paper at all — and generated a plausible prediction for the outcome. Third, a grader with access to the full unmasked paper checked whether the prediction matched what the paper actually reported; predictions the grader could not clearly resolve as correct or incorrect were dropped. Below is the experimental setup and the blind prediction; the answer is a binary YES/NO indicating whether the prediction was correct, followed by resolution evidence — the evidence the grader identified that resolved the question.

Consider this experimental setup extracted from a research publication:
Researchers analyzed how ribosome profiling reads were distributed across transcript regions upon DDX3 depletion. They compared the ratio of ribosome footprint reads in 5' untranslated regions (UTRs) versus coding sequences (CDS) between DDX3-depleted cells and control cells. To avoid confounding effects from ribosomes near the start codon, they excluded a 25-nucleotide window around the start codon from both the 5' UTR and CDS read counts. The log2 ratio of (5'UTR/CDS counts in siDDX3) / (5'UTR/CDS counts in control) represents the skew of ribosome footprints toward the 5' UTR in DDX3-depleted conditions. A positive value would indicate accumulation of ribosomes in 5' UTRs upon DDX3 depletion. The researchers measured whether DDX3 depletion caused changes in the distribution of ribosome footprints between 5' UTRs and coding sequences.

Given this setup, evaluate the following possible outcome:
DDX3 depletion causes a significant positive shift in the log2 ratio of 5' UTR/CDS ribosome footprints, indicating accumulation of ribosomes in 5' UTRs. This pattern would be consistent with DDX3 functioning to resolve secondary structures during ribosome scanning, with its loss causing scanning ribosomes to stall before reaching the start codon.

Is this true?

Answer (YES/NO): YES